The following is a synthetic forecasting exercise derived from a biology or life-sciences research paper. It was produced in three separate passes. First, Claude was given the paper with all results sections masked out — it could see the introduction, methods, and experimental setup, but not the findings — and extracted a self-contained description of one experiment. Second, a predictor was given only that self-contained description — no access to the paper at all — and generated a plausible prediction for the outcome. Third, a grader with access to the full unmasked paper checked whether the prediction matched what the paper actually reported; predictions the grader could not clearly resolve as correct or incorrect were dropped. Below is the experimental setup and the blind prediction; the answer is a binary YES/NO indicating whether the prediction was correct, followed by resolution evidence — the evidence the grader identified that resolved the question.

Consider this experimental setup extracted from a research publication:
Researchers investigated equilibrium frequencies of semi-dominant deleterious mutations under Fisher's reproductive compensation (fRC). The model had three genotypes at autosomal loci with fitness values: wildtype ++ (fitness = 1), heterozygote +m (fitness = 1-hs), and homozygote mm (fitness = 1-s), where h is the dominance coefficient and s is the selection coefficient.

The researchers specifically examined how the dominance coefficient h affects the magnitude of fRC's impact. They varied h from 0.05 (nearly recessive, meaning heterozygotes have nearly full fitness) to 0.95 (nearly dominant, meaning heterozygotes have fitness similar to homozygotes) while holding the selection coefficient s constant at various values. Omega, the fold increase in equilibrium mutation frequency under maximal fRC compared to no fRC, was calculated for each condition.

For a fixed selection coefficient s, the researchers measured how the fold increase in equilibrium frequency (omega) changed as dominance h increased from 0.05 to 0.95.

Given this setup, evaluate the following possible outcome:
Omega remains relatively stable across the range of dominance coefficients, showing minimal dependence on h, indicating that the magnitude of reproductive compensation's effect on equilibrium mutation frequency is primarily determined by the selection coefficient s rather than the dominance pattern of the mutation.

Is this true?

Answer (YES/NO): NO